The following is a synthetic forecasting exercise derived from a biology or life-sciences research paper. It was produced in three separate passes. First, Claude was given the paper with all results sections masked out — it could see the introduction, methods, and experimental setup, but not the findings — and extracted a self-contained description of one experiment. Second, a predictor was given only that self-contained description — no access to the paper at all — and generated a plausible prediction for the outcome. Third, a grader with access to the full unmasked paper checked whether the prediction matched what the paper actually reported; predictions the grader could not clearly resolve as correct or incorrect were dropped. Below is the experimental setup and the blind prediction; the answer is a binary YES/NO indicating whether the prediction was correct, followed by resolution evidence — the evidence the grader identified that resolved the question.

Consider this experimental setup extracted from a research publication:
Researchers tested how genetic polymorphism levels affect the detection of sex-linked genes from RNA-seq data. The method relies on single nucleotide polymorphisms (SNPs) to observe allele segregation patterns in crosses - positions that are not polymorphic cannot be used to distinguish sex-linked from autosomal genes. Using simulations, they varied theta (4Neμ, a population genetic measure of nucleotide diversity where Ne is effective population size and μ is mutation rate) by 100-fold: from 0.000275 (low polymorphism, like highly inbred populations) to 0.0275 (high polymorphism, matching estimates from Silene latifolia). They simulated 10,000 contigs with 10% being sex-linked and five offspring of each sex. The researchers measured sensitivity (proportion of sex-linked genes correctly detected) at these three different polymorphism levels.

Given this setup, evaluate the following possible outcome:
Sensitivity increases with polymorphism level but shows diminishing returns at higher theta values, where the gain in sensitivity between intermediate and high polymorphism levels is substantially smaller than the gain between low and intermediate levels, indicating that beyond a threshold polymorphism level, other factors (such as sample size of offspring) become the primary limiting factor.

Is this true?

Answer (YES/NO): NO